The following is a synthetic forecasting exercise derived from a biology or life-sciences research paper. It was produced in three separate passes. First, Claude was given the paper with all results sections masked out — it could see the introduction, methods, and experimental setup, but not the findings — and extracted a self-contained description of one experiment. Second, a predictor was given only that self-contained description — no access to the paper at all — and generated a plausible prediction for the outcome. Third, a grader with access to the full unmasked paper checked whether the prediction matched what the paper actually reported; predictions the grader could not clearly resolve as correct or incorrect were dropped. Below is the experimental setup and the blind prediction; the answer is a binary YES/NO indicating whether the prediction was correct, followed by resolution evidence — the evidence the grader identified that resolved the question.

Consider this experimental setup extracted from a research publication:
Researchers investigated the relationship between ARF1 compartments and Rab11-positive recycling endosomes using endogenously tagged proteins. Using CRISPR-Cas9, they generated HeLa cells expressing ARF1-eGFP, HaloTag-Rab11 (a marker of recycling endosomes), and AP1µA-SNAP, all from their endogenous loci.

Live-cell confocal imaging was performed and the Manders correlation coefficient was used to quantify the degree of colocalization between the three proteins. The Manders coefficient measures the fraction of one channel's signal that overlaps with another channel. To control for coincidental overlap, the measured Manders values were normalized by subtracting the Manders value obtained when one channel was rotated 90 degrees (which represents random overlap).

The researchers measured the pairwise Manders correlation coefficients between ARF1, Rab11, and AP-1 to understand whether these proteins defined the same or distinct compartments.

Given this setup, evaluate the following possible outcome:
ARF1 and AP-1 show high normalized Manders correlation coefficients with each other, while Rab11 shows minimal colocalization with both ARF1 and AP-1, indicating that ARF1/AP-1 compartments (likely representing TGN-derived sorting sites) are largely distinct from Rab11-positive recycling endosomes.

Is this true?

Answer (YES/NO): YES